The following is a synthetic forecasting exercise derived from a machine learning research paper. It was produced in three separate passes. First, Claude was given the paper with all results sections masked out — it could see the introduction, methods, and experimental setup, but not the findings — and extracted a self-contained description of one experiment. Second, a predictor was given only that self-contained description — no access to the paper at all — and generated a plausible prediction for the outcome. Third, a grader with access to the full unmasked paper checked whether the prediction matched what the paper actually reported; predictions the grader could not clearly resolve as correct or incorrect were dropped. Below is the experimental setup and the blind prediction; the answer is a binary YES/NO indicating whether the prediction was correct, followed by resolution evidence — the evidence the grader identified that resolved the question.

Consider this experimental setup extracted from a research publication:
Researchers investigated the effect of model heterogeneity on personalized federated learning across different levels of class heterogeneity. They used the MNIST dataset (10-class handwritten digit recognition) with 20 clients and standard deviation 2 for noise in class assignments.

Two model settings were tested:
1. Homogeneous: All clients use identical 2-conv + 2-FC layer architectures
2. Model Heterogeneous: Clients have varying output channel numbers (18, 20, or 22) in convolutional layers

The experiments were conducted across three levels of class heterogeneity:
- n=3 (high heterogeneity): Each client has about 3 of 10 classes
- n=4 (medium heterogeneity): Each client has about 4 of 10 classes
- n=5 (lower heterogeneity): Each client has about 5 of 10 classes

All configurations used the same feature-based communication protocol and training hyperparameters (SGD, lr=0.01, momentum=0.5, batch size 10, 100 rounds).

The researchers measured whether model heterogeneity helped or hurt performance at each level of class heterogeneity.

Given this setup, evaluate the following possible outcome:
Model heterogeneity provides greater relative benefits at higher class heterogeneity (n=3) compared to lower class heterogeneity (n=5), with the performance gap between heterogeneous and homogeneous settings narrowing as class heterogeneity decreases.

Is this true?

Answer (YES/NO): NO